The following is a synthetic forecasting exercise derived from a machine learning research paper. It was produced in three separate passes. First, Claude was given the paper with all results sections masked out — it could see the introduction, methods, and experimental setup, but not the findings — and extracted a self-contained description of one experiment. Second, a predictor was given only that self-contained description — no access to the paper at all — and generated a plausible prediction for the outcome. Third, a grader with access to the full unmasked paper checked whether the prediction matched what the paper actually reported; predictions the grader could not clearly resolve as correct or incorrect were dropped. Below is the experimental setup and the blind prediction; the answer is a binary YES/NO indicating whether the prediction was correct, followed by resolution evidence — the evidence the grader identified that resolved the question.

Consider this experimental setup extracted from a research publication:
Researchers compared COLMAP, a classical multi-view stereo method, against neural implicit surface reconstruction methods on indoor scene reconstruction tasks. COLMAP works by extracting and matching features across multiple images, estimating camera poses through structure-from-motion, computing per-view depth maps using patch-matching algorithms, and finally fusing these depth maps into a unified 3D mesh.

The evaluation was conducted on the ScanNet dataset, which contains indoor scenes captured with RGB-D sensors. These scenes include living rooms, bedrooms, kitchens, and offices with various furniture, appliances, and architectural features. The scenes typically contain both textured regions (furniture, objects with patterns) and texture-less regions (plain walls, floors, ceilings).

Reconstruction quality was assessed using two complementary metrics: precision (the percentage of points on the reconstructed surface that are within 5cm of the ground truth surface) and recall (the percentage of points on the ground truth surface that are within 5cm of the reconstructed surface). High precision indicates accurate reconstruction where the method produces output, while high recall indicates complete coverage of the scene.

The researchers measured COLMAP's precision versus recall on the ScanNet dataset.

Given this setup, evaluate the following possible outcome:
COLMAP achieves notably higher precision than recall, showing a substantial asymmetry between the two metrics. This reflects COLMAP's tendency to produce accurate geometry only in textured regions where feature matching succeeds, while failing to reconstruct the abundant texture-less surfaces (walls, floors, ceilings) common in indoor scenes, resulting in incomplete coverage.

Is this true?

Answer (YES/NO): YES